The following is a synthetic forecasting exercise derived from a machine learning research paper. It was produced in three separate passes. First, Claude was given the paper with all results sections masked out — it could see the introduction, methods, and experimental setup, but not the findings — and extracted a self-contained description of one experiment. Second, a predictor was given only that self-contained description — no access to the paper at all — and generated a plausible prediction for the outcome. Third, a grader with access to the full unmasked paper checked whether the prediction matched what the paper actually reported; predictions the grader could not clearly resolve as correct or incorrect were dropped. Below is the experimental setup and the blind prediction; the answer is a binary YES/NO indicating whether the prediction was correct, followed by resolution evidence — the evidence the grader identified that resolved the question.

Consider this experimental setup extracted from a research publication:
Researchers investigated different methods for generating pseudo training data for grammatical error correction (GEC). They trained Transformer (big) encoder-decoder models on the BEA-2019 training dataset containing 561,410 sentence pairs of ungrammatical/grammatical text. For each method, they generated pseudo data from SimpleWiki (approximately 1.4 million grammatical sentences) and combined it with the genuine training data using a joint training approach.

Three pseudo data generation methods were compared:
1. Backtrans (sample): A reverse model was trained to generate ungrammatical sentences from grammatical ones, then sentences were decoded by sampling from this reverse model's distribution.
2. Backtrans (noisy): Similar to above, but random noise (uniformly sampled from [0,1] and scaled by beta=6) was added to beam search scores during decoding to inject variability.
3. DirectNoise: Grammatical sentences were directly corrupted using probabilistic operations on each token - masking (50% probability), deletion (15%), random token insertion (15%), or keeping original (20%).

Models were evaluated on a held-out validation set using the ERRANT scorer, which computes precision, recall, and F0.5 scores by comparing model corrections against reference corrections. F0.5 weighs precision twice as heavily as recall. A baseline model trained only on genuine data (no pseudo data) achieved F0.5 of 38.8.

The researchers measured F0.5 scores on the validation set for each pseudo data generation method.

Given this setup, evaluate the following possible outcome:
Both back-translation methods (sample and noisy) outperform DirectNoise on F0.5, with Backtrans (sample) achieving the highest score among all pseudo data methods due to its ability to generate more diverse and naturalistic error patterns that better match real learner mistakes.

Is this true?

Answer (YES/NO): NO